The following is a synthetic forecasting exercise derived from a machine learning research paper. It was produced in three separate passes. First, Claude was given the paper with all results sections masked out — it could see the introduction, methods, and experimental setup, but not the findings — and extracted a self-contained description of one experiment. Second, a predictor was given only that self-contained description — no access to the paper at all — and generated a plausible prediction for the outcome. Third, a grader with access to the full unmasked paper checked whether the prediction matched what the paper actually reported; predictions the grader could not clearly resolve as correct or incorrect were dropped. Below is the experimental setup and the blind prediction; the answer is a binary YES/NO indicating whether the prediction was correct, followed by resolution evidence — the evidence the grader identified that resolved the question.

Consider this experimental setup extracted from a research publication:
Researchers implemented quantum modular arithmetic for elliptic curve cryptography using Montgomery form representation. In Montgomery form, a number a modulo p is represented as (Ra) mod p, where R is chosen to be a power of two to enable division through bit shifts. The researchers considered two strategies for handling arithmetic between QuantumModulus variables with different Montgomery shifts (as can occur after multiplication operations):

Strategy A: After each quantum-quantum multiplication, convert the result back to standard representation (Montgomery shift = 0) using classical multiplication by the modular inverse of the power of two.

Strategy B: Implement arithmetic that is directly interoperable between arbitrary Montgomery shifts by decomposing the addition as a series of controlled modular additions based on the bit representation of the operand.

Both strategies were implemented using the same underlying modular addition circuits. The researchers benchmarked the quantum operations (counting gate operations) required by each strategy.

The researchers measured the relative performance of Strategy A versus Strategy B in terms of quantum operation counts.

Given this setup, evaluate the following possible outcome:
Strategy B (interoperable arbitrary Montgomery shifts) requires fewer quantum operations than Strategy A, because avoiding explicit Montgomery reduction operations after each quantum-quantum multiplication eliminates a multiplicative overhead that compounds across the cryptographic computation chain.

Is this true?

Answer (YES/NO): NO